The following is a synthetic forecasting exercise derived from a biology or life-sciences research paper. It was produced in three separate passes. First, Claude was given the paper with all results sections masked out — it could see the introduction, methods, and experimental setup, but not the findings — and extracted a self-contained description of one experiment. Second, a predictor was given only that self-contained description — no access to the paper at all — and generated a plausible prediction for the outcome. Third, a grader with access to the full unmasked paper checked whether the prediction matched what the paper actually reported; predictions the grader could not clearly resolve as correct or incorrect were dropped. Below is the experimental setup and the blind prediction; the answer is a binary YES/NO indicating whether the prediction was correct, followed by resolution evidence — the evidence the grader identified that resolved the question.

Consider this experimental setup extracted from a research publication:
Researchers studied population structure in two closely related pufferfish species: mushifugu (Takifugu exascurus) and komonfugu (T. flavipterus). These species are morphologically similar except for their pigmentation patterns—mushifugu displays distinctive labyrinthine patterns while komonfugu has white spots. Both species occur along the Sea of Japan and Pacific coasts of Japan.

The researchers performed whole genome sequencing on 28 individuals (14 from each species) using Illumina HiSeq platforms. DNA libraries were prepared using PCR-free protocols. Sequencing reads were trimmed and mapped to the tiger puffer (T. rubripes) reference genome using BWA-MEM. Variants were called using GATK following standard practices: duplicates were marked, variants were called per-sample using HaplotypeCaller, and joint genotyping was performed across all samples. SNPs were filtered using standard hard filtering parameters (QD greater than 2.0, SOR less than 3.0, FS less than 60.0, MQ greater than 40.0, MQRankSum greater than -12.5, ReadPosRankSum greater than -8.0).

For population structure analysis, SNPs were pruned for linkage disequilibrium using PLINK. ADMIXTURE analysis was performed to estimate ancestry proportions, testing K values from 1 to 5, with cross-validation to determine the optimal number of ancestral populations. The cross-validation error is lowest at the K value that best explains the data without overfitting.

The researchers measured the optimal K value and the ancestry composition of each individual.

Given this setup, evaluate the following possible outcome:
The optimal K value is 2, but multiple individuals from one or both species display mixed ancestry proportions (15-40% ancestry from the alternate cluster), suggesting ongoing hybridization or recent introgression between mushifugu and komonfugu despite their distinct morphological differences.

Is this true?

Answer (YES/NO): NO